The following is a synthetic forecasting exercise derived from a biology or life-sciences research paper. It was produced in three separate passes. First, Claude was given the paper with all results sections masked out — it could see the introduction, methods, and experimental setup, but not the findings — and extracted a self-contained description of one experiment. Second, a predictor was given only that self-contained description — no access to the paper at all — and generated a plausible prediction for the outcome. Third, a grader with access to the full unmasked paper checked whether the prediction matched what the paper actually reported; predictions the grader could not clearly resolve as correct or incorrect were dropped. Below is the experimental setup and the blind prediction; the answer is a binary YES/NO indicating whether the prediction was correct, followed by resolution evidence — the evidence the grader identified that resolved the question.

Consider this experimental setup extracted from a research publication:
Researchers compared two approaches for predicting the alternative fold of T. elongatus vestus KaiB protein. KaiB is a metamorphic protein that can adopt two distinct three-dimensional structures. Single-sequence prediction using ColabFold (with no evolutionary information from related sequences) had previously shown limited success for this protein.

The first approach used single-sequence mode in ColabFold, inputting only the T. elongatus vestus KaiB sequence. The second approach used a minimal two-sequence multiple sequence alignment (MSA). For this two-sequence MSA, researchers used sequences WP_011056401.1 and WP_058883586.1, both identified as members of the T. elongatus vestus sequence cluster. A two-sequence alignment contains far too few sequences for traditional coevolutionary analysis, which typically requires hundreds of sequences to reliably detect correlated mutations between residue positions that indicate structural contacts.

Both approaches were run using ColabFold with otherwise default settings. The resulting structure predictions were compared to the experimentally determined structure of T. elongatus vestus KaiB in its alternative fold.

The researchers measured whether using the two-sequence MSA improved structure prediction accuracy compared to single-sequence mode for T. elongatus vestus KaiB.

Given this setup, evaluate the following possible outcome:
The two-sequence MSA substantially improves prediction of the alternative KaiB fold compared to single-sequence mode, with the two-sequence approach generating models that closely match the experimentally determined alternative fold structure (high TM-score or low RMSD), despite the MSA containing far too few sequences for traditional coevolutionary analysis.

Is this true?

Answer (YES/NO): YES